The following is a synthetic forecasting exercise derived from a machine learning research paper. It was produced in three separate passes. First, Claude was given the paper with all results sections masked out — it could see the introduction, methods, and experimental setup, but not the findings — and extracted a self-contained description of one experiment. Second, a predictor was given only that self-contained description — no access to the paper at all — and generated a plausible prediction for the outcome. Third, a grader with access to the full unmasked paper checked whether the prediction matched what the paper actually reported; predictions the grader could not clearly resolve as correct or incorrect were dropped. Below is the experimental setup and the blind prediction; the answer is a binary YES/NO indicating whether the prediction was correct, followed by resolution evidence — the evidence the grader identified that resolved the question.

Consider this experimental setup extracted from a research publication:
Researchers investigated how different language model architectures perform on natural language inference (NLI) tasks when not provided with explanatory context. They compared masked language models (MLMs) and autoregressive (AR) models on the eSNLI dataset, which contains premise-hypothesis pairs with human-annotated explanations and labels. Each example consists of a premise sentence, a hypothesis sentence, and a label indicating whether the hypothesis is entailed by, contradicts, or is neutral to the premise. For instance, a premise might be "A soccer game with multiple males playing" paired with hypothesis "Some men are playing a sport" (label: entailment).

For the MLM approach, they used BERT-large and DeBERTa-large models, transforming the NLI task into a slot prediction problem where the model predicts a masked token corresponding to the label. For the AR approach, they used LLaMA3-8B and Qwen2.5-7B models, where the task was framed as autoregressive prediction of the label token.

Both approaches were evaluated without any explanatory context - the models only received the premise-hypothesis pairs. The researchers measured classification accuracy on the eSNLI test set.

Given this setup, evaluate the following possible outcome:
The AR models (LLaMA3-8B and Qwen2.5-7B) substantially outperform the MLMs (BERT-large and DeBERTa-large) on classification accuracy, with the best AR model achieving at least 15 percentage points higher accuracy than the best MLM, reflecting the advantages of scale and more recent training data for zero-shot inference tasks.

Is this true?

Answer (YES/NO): NO